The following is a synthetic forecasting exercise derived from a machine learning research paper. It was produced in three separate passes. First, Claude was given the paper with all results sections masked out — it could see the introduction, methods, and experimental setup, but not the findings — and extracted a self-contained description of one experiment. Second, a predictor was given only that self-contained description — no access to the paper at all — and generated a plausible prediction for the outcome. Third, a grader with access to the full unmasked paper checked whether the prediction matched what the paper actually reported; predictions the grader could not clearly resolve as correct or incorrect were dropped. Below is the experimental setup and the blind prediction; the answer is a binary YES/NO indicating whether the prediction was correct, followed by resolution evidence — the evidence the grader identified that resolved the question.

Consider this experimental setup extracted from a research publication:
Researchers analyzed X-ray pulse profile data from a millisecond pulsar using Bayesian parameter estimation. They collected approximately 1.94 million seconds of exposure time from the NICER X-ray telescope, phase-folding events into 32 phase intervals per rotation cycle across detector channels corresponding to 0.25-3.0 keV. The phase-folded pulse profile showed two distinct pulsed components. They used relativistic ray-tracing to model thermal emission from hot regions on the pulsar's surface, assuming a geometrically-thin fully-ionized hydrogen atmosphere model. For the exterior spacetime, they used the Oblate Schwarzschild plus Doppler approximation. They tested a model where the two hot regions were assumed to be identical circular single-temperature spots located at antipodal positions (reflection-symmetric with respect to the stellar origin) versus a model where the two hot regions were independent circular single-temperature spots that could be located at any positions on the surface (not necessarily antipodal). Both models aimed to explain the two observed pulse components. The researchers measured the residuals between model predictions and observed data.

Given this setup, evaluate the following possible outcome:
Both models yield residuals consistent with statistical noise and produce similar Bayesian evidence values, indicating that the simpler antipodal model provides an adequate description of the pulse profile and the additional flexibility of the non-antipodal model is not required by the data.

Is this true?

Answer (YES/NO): NO